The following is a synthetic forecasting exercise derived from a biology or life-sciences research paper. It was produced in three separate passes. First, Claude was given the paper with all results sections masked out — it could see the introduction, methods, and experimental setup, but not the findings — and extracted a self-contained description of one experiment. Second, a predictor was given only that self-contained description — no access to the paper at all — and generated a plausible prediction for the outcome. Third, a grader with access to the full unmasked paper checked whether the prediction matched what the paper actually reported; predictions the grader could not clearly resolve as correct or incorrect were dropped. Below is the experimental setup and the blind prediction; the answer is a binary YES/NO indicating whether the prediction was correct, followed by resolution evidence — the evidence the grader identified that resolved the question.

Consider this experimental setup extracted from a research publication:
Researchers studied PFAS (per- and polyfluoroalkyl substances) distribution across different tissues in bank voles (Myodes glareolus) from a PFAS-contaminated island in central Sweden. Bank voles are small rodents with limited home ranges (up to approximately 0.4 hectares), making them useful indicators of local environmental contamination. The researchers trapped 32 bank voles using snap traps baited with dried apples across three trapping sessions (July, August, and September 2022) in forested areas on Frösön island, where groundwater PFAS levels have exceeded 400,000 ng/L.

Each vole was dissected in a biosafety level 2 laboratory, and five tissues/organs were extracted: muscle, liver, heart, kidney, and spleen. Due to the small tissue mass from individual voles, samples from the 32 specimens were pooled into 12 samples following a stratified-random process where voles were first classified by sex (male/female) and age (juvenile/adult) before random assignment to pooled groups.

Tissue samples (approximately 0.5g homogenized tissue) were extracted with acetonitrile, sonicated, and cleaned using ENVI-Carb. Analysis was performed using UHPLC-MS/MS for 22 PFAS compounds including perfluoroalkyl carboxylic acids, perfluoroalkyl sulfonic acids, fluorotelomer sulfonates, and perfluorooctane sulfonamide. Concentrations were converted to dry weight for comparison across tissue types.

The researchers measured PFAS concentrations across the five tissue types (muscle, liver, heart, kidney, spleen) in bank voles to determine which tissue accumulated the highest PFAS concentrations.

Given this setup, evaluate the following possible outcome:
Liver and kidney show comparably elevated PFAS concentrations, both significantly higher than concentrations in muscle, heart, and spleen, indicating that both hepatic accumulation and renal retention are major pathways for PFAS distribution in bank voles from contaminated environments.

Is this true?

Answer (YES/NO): NO